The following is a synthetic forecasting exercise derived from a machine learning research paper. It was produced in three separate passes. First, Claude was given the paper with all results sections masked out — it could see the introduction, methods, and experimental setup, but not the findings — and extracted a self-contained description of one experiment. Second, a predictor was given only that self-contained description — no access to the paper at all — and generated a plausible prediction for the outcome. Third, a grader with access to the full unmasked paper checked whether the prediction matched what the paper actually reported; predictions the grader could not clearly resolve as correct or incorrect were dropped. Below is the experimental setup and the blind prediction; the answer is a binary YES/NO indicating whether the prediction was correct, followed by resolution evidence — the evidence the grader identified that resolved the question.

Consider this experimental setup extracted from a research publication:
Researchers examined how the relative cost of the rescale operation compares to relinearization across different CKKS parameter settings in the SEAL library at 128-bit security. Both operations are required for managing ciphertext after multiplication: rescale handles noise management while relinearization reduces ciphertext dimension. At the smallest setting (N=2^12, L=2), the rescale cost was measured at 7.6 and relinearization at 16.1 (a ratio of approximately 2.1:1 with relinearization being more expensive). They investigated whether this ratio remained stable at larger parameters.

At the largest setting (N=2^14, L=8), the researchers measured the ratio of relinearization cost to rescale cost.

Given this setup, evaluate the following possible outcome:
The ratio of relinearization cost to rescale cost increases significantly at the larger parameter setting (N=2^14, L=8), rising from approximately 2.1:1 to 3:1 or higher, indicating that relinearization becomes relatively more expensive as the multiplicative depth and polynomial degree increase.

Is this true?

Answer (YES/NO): NO